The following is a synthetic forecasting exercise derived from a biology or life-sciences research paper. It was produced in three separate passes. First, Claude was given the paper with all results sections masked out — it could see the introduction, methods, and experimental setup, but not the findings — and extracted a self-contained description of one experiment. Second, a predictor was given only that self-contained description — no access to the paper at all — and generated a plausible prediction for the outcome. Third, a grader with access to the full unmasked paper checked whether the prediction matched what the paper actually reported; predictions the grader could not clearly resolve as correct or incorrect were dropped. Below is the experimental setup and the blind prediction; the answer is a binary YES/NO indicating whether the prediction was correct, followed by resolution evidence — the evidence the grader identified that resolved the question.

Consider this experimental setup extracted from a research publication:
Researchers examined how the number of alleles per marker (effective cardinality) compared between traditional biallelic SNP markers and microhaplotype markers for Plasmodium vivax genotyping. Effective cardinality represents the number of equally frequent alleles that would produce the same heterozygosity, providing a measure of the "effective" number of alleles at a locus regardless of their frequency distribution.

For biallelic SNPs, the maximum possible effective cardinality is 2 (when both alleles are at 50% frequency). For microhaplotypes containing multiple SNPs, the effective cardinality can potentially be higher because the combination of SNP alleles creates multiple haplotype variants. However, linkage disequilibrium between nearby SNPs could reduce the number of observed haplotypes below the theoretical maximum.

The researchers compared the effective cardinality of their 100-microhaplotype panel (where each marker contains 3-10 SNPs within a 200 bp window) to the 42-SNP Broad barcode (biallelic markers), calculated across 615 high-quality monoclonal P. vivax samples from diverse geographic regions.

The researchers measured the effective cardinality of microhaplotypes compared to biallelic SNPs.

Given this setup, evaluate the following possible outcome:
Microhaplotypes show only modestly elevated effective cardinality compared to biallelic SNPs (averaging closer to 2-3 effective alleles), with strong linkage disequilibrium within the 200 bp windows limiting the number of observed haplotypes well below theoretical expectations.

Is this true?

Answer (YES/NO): NO